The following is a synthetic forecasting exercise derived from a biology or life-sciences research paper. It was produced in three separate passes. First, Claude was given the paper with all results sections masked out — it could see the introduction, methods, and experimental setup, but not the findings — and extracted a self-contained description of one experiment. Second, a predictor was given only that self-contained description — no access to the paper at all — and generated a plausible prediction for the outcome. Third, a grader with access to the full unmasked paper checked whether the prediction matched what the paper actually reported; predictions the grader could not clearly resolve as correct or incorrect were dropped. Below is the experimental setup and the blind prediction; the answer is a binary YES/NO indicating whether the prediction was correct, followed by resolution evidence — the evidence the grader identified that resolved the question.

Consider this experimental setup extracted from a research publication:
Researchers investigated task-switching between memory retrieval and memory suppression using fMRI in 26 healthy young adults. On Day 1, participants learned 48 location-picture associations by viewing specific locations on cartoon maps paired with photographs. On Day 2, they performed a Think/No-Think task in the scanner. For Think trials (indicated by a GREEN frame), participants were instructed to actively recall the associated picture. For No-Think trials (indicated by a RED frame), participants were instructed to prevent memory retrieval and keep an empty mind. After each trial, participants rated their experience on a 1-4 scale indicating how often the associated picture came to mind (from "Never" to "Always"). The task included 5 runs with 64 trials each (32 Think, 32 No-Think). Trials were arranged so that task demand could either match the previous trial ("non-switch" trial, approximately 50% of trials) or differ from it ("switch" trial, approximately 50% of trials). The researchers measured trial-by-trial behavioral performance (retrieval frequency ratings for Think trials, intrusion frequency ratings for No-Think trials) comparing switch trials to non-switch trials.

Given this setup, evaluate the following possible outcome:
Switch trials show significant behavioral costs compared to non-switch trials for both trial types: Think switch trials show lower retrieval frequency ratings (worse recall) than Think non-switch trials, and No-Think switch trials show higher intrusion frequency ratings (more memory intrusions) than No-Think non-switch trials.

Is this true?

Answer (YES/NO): NO